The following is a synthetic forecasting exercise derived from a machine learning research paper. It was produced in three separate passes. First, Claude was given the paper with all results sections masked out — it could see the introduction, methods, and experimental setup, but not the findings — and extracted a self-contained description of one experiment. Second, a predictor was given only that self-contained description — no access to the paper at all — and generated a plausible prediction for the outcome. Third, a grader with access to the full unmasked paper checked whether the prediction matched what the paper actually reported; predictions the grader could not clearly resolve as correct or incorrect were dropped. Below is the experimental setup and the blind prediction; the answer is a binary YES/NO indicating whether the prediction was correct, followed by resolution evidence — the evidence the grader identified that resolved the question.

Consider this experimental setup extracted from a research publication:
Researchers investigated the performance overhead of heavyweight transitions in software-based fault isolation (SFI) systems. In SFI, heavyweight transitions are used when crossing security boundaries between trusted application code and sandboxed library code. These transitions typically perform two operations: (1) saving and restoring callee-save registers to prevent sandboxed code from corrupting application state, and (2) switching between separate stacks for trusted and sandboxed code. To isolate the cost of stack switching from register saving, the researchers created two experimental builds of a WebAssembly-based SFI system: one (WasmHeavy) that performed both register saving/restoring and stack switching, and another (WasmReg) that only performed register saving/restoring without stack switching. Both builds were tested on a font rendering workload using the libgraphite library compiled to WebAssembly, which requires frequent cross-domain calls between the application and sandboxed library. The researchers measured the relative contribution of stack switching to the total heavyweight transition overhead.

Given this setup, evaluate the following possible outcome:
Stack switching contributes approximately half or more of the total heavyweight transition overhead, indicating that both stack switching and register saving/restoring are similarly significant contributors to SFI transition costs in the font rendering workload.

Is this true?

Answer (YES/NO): NO